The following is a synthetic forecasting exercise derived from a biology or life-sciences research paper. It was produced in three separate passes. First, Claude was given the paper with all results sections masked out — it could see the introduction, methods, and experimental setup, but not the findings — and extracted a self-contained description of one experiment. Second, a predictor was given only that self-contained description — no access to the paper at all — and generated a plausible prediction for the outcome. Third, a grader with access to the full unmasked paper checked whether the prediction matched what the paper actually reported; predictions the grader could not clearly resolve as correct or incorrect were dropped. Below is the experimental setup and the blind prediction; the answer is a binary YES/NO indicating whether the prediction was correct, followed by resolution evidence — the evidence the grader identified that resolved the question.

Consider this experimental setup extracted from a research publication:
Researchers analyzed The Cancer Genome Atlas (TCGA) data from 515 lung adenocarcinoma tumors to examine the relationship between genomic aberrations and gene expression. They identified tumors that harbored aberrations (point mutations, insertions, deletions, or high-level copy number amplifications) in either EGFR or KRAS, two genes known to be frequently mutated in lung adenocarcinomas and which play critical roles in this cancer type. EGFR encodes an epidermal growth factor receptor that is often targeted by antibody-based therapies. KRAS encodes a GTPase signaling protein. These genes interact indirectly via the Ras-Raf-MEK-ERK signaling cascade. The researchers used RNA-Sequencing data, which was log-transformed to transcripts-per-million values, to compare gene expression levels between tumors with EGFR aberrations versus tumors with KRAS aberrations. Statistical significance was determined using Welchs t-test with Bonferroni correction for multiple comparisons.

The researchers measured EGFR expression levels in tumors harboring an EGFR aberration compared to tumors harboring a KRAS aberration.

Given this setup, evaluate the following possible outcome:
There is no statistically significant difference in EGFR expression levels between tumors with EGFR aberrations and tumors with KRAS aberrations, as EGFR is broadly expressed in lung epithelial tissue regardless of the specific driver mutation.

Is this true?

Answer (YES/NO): NO